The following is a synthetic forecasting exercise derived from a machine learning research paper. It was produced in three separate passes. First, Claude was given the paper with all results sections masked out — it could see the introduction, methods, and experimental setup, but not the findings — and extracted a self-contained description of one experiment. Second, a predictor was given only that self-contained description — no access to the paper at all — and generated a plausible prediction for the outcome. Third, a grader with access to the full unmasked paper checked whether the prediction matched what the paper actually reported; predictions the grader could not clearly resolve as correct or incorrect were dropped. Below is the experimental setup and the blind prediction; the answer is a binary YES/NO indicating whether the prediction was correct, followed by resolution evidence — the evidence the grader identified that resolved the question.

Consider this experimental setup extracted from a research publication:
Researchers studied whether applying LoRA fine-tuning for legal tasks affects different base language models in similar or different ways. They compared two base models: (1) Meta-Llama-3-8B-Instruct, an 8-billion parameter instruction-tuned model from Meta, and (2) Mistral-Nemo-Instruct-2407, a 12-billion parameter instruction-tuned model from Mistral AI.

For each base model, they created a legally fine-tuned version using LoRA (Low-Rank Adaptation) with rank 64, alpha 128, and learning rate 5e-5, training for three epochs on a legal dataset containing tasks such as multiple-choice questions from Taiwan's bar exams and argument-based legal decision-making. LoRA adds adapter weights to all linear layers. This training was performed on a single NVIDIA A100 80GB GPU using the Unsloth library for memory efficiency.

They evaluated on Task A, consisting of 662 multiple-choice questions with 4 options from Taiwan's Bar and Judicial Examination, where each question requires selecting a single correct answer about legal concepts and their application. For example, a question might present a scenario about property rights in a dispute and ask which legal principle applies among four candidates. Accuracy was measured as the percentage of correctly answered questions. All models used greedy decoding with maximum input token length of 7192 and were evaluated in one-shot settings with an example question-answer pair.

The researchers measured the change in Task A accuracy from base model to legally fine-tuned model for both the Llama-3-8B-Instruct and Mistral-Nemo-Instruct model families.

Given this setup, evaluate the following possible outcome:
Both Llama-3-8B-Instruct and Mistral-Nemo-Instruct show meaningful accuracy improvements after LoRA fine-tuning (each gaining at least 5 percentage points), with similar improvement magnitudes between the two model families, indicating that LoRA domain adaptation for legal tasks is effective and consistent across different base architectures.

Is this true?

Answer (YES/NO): NO